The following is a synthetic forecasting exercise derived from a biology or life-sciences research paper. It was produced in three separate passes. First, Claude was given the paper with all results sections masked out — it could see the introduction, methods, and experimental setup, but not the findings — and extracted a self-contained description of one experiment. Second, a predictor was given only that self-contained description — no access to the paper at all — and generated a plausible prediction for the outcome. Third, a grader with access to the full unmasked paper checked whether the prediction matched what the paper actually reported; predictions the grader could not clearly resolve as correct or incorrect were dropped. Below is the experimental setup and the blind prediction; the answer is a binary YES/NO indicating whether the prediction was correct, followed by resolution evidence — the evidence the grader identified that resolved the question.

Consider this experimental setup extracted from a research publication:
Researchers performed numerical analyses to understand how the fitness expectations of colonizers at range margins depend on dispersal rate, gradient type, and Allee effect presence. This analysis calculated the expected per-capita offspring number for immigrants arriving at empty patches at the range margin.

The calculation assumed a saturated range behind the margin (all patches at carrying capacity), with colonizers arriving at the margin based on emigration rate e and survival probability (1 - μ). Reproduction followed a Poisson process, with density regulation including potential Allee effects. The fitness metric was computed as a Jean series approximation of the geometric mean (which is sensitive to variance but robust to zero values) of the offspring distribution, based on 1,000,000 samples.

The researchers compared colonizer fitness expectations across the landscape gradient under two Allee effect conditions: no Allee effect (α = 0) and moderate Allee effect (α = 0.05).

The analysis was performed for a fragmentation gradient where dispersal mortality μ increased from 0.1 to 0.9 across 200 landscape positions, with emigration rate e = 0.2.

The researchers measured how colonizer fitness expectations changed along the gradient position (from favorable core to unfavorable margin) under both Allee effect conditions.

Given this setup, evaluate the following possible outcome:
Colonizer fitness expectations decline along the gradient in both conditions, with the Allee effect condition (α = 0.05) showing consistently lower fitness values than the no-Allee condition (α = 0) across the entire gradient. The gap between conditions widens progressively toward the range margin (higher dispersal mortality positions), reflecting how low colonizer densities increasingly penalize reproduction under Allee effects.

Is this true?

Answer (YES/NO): NO